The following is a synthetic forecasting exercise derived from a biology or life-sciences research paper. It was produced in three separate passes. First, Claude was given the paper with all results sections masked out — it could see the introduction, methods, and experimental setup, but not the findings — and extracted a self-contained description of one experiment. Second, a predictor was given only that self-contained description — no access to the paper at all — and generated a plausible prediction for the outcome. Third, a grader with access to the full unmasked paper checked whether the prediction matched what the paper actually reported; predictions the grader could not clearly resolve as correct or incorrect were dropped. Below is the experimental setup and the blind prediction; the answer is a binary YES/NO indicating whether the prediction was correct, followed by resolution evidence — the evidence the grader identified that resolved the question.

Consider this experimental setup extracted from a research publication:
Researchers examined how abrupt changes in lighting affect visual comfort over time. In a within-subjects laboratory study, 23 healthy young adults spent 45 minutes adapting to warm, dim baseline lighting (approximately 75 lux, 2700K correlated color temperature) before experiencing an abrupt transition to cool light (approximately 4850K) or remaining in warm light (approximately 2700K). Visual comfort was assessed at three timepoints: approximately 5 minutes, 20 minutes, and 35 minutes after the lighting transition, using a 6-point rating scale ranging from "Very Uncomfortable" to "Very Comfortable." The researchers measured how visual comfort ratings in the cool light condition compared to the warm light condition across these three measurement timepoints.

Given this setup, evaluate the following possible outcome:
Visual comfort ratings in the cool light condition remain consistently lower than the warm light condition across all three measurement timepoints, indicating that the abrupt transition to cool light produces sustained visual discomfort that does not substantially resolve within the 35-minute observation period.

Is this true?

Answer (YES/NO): NO